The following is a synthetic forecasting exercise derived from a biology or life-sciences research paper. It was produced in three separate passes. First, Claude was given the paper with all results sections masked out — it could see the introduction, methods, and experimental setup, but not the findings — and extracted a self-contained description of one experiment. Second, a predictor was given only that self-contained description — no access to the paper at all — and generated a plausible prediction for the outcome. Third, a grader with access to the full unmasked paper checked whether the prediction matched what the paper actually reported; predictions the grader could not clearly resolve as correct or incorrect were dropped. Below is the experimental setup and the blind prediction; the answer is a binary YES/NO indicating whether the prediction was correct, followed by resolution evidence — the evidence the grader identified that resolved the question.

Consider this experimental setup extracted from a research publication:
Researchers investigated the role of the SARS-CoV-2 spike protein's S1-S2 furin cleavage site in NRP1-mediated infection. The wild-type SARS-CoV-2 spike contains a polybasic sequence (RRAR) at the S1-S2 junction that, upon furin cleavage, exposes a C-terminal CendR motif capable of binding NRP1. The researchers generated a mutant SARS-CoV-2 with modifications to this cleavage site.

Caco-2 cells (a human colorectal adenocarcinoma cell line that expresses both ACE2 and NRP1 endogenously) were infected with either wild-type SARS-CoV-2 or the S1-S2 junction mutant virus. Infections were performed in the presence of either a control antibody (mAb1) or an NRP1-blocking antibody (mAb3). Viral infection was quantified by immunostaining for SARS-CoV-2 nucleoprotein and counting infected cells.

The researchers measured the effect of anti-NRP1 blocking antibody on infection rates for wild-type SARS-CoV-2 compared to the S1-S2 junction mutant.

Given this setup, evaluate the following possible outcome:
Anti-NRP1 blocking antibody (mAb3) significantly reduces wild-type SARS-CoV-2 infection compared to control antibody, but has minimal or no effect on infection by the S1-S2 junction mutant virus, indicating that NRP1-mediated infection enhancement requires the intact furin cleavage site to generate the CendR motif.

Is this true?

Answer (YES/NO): YES